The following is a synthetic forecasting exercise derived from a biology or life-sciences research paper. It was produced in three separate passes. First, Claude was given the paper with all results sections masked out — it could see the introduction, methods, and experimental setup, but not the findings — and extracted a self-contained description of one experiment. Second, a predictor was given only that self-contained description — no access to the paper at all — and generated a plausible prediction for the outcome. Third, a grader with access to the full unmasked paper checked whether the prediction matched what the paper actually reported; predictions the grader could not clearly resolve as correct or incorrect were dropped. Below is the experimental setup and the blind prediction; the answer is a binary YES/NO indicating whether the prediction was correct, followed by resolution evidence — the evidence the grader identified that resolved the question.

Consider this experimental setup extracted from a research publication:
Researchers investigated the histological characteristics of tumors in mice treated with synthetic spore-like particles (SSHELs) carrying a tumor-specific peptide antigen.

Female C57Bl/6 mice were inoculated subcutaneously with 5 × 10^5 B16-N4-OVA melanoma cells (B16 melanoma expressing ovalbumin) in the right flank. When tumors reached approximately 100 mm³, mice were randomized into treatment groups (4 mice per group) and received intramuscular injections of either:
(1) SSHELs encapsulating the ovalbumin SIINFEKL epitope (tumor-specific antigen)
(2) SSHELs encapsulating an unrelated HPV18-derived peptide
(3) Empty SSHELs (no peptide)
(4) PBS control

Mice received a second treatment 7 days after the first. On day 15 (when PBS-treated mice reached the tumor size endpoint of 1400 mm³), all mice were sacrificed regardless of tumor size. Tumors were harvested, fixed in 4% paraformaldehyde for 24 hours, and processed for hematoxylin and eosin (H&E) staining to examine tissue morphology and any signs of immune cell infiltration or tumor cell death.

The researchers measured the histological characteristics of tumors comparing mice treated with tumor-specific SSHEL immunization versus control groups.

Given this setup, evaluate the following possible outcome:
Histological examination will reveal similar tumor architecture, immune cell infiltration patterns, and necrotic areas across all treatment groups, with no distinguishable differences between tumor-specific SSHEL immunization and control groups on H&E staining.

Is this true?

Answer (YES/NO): NO